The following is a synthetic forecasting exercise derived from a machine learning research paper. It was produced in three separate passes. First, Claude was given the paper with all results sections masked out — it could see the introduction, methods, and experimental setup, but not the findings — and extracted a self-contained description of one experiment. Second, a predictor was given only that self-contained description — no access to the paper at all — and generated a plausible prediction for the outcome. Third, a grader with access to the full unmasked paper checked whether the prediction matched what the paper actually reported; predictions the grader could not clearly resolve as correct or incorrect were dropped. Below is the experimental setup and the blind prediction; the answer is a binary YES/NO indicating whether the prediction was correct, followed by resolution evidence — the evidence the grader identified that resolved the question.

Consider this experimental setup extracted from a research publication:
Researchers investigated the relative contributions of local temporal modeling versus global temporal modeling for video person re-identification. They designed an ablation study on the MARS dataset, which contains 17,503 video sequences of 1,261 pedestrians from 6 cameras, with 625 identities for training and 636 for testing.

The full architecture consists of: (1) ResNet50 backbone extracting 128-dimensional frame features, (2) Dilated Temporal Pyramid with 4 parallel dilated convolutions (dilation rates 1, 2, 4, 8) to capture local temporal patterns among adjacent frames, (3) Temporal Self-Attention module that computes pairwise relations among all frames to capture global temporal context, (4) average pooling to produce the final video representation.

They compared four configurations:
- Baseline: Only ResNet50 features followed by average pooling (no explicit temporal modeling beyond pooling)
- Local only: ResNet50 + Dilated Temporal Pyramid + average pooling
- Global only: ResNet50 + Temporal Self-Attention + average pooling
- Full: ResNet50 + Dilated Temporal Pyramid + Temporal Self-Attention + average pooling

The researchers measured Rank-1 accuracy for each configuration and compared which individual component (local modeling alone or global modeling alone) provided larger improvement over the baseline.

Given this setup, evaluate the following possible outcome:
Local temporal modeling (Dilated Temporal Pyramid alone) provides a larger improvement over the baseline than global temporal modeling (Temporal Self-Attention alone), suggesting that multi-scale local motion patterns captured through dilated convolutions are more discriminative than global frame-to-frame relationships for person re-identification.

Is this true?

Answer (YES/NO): YES